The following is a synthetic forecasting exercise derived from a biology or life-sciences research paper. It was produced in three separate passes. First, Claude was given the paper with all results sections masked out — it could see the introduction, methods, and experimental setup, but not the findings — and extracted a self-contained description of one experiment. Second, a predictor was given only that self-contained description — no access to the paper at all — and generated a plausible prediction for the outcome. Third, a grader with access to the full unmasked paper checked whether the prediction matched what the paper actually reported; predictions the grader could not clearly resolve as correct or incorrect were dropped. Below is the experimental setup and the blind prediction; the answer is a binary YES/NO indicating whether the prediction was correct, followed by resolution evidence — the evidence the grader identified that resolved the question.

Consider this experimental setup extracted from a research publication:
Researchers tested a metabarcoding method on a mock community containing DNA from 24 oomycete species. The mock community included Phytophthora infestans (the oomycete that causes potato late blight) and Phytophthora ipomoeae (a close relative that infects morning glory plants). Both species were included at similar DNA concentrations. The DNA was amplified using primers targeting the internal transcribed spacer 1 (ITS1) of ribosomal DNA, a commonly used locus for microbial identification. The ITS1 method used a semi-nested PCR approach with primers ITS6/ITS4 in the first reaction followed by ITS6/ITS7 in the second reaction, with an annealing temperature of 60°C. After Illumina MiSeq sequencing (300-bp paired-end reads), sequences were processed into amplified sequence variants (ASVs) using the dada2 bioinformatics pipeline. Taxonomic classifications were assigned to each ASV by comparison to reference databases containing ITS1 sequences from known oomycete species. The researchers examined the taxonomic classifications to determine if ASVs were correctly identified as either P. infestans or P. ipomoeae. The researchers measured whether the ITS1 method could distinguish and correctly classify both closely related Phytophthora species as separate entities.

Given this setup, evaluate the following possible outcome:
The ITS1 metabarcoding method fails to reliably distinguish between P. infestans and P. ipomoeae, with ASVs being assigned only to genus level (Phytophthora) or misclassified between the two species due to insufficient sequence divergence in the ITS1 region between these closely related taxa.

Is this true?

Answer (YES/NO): YES